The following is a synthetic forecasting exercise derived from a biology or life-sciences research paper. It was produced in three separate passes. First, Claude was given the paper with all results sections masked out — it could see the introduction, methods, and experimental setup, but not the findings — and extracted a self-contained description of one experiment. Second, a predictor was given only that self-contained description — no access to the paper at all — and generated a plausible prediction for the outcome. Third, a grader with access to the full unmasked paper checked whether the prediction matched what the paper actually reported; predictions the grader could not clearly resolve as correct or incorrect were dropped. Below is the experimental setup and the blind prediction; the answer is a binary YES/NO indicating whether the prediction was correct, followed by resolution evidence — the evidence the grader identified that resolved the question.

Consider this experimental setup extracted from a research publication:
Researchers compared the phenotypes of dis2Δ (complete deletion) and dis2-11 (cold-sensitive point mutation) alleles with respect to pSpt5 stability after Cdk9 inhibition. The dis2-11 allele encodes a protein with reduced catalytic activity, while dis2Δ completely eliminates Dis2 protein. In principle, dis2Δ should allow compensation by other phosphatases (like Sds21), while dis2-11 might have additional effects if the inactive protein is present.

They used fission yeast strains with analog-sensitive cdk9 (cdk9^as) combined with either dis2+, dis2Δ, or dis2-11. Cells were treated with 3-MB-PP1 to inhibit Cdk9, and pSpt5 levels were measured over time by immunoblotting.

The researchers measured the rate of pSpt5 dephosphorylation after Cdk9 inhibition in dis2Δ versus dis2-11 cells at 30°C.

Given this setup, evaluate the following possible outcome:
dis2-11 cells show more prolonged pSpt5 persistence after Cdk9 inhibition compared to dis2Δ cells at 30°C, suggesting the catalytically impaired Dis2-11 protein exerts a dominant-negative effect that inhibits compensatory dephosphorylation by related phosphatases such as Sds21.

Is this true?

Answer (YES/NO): YES